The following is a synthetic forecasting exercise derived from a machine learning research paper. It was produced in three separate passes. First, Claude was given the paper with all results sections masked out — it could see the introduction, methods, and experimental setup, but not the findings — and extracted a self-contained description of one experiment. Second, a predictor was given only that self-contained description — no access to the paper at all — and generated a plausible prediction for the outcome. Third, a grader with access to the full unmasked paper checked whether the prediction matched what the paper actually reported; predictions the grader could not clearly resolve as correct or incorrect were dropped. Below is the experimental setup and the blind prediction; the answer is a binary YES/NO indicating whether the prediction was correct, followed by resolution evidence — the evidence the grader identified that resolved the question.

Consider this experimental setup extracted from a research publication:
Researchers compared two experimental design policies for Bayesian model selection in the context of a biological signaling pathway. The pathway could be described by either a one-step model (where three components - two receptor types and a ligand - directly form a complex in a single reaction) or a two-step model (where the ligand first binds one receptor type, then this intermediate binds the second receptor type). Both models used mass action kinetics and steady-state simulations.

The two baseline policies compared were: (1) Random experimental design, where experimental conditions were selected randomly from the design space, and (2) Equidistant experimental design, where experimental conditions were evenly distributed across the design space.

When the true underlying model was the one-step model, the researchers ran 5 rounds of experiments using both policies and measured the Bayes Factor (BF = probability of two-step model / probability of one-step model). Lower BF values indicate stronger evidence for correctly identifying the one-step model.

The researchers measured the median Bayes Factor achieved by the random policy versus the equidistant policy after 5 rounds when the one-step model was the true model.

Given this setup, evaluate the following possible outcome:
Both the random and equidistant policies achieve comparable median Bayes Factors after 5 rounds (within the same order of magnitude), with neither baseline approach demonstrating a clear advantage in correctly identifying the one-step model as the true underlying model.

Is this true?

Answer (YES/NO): NO